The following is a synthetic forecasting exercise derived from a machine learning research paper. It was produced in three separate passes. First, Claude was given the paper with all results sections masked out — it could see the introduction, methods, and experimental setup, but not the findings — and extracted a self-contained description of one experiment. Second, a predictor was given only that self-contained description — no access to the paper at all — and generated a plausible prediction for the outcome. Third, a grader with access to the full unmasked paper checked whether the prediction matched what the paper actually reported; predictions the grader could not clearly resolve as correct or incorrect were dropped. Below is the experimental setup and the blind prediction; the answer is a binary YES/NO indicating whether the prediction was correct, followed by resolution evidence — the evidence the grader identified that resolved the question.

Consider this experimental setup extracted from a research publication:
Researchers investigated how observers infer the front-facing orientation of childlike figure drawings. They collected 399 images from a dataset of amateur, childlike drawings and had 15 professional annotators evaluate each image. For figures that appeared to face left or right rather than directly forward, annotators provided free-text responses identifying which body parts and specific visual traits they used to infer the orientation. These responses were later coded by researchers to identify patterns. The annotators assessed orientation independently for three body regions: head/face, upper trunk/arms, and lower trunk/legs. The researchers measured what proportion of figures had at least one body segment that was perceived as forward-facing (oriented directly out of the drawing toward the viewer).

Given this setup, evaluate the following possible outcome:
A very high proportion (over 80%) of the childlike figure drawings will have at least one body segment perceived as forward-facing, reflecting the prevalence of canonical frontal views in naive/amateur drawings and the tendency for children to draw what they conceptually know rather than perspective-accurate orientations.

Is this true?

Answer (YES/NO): YES